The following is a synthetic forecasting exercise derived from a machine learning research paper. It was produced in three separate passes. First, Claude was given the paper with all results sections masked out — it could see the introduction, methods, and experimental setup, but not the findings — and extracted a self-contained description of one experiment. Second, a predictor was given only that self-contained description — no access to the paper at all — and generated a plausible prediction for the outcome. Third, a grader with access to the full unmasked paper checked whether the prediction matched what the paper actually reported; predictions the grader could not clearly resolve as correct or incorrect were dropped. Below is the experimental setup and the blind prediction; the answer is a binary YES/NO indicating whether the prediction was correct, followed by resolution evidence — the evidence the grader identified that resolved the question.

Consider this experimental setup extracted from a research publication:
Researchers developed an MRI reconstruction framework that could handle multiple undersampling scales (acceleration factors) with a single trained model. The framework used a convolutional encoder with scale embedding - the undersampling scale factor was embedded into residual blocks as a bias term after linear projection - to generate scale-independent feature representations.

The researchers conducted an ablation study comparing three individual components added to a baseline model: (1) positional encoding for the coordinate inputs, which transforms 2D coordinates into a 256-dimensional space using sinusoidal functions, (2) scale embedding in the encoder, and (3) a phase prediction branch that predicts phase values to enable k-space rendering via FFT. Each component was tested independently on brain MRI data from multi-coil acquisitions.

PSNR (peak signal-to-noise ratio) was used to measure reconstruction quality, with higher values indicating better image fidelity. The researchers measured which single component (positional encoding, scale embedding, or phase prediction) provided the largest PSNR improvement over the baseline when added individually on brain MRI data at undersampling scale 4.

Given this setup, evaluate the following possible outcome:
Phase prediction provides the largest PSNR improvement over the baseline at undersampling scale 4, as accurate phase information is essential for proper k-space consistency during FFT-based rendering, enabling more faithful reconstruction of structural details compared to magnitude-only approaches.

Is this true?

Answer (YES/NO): YES